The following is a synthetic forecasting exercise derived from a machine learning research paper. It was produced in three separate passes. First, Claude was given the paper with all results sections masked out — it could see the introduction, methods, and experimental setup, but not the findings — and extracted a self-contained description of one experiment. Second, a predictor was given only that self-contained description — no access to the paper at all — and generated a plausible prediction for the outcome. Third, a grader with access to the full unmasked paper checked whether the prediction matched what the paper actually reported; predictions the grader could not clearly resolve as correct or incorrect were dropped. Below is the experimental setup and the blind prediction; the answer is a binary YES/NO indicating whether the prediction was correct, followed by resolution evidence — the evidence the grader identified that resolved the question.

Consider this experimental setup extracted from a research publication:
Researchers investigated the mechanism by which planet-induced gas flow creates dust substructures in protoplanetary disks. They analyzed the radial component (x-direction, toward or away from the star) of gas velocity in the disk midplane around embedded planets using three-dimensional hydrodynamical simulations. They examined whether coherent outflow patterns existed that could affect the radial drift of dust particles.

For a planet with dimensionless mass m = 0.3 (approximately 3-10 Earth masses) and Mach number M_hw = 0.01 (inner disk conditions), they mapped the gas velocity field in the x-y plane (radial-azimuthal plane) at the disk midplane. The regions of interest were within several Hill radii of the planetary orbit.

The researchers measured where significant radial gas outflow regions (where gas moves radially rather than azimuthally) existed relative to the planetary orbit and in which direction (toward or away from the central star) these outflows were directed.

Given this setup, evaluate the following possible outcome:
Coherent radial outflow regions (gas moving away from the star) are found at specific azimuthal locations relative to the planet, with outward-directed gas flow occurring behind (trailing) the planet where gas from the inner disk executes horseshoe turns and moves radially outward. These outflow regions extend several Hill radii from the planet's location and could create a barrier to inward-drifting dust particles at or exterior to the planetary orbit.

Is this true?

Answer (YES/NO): YES